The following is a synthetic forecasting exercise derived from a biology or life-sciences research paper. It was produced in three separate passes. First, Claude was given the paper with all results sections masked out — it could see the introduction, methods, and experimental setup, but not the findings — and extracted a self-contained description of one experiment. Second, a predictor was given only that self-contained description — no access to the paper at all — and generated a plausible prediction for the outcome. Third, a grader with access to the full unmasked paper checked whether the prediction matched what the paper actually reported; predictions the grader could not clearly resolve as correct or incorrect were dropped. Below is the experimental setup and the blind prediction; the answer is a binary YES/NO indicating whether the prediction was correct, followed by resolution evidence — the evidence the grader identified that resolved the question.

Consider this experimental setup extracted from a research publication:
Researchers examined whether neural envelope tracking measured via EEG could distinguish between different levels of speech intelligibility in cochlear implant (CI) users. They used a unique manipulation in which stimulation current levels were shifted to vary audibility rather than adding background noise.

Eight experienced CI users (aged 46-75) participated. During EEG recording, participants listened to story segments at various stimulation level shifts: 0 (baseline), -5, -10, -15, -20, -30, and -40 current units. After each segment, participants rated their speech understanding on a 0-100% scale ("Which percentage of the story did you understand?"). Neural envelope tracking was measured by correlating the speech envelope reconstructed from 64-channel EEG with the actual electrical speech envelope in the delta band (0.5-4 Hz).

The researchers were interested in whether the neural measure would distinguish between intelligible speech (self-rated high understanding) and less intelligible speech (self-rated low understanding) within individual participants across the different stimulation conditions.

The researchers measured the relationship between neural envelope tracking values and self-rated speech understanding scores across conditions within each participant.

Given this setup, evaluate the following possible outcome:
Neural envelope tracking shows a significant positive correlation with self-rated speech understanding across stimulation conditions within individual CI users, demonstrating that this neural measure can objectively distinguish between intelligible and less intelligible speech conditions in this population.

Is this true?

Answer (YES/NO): NO